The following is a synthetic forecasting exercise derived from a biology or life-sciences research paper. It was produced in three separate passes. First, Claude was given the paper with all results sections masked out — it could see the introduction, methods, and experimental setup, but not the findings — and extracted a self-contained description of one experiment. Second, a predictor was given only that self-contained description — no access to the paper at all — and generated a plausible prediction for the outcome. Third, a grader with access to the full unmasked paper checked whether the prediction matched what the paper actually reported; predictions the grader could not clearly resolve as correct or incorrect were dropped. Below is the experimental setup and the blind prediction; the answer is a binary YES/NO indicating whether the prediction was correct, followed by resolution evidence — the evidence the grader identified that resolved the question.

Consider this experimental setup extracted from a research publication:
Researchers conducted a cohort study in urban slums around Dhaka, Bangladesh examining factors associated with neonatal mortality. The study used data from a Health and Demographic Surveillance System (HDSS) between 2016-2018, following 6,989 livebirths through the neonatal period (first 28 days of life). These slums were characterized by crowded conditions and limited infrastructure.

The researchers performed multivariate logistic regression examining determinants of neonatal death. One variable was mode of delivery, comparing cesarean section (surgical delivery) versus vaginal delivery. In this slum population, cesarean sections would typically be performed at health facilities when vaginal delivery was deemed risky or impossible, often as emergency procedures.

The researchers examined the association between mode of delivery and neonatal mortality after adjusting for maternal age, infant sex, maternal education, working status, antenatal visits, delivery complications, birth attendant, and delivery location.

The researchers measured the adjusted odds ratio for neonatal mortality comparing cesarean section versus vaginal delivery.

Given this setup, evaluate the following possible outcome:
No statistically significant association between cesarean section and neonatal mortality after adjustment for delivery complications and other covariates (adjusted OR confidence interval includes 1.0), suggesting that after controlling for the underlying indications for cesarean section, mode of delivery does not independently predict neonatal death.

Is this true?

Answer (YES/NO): NO